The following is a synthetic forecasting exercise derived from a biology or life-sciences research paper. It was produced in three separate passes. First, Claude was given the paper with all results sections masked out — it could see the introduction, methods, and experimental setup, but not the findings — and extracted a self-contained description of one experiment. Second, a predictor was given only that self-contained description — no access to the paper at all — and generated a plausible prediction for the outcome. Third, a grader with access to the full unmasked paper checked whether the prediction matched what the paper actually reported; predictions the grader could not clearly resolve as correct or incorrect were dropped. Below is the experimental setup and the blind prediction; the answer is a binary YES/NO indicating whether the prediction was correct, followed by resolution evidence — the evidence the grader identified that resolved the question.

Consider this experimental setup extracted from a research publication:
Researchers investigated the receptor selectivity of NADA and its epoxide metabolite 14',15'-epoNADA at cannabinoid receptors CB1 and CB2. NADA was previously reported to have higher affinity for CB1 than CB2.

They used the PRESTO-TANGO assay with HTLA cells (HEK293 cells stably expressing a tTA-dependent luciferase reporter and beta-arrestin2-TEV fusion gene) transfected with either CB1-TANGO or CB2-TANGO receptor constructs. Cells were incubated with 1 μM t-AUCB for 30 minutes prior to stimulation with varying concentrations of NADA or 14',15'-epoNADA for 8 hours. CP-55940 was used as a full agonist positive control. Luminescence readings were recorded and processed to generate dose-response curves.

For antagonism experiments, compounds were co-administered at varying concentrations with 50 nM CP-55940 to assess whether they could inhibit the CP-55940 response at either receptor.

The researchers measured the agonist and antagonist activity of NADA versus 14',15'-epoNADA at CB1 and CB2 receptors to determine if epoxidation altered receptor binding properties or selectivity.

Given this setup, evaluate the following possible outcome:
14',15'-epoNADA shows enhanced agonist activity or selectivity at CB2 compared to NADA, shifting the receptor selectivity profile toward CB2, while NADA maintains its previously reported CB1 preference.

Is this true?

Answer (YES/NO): NO